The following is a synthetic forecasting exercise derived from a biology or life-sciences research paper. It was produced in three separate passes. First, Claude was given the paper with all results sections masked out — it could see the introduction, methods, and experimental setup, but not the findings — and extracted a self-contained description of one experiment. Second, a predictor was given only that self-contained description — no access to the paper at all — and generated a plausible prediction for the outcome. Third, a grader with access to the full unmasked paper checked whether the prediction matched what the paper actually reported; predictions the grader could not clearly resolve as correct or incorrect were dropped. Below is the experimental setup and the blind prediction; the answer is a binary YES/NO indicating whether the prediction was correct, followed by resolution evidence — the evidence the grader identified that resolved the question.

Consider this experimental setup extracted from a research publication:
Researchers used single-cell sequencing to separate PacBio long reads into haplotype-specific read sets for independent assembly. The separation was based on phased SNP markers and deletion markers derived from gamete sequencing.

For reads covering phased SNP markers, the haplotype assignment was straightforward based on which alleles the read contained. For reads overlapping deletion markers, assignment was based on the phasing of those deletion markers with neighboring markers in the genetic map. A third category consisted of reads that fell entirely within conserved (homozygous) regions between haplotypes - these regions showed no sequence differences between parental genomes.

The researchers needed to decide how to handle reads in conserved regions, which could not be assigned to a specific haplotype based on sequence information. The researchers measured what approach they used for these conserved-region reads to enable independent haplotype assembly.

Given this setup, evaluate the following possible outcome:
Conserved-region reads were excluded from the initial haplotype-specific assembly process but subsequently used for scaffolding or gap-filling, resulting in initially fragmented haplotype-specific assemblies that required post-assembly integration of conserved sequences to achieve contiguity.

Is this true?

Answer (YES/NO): NO